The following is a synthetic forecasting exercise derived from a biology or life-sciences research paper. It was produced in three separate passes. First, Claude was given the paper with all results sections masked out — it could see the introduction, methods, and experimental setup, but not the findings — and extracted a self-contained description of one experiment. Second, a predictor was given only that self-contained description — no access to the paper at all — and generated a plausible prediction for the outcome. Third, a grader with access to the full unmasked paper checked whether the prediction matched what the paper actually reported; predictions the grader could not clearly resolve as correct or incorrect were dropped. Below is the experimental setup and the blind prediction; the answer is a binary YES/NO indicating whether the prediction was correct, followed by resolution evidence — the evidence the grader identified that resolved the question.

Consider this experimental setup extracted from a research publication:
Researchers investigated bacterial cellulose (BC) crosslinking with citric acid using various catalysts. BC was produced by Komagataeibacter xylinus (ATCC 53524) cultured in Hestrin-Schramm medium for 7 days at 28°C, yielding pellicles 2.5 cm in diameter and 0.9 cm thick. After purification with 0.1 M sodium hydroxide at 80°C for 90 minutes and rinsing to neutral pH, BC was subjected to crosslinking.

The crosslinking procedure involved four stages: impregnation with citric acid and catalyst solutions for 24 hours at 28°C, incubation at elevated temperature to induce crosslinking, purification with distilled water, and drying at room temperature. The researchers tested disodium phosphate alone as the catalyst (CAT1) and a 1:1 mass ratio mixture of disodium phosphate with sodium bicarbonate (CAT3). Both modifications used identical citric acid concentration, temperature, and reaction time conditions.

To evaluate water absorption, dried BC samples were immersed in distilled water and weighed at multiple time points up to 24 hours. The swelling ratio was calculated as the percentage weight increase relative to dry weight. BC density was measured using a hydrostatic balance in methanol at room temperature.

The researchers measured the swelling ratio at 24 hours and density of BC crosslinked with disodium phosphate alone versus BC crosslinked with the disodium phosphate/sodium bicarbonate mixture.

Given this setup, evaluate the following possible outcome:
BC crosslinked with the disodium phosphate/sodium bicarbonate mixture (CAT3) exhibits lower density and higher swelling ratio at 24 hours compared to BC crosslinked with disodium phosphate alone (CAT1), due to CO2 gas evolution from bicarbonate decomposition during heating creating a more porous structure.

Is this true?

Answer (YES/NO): YES